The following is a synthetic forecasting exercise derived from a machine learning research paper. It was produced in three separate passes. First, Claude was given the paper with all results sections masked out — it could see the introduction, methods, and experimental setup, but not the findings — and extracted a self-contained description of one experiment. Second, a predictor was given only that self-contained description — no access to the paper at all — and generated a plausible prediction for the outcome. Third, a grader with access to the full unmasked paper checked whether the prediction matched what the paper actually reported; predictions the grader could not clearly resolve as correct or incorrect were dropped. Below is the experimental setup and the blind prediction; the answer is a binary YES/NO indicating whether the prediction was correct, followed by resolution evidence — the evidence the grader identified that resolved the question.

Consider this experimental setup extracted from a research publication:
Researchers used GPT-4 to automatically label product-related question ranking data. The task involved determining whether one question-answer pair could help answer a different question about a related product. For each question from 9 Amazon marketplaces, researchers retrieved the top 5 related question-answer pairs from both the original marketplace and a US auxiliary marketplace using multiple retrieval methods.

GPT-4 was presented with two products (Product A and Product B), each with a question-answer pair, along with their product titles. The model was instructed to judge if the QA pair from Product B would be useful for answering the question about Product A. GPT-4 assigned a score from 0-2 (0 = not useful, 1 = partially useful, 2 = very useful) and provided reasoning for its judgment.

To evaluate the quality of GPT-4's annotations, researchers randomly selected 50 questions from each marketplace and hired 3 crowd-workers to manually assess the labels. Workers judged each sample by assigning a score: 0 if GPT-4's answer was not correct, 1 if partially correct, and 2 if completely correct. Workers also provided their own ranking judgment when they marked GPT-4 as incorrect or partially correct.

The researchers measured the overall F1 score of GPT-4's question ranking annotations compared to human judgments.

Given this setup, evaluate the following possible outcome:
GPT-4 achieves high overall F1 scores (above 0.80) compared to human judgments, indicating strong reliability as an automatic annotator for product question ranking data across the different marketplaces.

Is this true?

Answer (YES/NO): YES